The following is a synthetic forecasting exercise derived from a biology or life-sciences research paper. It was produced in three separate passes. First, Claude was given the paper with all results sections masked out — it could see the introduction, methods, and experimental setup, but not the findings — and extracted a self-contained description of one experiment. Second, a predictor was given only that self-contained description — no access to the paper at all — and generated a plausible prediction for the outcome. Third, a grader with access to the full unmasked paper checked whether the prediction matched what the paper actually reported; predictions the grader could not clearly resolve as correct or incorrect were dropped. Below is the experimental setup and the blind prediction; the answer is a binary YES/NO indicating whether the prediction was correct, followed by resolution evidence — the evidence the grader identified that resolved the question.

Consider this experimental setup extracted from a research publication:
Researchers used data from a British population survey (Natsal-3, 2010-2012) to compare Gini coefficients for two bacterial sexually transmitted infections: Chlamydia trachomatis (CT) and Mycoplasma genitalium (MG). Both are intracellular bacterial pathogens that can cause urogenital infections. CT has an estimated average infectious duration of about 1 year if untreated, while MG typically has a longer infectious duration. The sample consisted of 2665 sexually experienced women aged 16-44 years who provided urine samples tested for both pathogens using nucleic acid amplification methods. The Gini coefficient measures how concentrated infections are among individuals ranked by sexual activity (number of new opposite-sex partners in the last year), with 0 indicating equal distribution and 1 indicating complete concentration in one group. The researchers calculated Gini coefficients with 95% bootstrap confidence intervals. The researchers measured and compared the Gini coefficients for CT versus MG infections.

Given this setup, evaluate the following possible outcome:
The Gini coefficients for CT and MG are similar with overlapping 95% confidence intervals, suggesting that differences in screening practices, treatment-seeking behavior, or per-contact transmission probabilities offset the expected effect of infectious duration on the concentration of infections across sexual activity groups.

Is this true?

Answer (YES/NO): NO